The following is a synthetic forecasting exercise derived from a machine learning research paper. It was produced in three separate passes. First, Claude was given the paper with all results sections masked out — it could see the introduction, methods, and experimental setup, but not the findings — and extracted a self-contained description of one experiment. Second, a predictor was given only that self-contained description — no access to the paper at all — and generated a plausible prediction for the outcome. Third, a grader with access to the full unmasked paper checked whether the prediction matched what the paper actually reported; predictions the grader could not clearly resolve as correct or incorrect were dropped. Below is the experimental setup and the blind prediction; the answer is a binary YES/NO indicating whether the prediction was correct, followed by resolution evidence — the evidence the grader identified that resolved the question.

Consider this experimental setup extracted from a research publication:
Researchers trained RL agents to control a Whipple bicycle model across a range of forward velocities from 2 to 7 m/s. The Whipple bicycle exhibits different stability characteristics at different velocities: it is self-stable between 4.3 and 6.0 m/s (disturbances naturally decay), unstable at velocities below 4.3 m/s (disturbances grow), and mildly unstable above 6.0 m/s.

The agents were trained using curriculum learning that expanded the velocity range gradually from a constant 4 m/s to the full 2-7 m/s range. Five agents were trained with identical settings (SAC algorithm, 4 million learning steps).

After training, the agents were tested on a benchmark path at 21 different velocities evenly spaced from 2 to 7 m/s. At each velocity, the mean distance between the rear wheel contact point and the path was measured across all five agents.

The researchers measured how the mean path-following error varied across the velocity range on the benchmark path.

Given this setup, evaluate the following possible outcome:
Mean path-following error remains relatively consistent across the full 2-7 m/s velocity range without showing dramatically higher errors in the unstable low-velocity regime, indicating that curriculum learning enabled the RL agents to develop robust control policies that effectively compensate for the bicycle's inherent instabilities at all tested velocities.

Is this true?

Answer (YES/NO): NO